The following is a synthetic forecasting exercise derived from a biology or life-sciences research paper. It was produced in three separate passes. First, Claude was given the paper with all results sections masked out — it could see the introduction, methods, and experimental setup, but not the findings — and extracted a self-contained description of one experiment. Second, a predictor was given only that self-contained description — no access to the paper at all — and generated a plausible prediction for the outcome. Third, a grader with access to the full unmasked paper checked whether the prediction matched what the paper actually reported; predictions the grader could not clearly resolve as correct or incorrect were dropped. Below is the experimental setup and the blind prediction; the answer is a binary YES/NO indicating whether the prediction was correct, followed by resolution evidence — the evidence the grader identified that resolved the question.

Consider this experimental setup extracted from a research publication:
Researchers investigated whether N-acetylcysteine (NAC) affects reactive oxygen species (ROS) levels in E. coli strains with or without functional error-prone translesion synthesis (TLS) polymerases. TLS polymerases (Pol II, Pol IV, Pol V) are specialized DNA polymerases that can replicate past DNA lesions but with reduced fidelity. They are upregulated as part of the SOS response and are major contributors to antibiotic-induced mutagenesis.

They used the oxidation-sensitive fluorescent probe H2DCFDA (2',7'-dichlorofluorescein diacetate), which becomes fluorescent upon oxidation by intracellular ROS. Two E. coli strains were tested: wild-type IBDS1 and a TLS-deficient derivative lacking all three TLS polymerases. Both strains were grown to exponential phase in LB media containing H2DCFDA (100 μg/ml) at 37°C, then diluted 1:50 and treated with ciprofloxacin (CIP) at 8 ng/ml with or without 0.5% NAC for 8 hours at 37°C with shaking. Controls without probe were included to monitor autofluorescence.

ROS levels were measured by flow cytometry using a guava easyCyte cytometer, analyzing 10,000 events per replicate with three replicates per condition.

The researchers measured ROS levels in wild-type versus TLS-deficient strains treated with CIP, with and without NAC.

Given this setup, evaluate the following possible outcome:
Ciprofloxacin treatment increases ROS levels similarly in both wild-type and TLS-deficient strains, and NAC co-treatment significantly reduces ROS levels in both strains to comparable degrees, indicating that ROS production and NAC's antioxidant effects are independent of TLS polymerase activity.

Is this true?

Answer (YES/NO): YES